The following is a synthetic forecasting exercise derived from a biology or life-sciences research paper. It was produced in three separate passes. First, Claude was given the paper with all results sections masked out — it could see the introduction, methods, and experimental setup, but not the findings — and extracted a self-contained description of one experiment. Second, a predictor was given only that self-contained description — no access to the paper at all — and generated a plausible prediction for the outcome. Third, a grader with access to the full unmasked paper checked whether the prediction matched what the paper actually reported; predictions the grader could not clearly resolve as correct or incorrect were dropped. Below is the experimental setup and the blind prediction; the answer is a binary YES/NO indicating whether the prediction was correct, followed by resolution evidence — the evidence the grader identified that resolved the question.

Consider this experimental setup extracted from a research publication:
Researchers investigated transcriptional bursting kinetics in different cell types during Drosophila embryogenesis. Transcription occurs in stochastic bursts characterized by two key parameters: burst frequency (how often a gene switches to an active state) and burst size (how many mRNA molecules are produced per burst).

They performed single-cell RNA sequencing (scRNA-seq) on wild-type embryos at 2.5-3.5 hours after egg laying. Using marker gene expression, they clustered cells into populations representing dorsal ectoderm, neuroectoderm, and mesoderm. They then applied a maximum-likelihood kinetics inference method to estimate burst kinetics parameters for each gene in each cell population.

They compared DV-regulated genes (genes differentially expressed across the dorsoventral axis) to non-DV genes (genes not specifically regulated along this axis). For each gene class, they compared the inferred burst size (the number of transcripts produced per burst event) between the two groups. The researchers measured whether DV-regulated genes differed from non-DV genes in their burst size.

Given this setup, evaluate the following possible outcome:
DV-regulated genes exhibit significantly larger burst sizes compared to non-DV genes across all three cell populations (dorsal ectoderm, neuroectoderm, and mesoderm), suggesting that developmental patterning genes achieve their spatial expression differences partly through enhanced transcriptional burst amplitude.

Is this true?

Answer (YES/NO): YES